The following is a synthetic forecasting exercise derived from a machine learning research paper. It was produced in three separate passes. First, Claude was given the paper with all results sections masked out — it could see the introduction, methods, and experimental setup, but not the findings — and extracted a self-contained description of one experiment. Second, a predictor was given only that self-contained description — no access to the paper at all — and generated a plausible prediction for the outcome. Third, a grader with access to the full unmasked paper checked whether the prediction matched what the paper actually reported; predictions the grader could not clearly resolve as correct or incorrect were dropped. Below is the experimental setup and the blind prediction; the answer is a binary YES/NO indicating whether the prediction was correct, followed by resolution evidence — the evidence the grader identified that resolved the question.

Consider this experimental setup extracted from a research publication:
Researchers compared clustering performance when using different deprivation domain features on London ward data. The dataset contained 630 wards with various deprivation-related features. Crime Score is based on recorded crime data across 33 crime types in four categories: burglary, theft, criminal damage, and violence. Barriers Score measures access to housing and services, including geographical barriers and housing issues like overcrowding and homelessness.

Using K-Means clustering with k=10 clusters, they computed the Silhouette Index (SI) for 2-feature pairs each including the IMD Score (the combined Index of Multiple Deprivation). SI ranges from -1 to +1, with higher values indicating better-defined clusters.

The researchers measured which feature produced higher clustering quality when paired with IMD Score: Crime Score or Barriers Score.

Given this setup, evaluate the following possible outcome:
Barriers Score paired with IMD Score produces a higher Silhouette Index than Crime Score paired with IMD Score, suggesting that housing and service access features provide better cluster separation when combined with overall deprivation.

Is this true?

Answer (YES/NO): NO